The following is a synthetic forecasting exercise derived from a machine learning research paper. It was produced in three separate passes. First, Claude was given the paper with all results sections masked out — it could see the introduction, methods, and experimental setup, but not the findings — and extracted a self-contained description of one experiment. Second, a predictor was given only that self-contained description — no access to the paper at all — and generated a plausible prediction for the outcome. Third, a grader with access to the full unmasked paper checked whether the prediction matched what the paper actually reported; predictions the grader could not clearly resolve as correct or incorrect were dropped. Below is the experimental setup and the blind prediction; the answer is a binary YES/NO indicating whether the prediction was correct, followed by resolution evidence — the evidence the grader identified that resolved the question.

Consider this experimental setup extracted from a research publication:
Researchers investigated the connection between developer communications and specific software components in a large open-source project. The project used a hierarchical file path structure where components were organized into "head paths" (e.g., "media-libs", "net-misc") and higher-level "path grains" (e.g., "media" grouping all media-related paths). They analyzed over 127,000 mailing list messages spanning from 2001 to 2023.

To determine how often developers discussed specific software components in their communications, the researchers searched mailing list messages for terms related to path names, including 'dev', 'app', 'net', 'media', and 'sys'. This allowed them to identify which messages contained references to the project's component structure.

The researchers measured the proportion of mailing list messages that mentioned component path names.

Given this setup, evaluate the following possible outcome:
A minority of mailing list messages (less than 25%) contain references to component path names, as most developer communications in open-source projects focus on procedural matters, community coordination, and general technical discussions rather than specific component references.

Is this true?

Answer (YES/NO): YES